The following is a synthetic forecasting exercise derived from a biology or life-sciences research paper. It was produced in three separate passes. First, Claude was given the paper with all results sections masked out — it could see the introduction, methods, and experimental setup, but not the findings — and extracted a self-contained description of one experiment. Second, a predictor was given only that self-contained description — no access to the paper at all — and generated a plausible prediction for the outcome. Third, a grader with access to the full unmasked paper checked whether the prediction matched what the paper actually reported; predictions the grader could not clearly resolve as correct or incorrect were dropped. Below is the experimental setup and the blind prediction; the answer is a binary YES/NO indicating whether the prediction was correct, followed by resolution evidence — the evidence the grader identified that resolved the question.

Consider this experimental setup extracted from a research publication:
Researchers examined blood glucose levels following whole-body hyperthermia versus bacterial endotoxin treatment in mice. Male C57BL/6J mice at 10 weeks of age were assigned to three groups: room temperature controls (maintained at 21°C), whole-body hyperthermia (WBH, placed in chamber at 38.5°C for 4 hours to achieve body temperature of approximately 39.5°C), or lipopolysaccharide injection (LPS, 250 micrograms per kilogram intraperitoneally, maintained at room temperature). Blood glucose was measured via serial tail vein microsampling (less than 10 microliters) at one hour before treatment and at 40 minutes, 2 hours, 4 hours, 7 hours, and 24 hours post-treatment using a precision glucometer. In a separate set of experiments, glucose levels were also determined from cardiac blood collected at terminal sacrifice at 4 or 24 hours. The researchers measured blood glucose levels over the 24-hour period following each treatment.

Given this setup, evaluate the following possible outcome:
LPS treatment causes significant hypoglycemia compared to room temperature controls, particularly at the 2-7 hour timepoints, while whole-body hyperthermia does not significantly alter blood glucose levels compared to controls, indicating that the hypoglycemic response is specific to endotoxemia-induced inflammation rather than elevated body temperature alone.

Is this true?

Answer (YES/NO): NO